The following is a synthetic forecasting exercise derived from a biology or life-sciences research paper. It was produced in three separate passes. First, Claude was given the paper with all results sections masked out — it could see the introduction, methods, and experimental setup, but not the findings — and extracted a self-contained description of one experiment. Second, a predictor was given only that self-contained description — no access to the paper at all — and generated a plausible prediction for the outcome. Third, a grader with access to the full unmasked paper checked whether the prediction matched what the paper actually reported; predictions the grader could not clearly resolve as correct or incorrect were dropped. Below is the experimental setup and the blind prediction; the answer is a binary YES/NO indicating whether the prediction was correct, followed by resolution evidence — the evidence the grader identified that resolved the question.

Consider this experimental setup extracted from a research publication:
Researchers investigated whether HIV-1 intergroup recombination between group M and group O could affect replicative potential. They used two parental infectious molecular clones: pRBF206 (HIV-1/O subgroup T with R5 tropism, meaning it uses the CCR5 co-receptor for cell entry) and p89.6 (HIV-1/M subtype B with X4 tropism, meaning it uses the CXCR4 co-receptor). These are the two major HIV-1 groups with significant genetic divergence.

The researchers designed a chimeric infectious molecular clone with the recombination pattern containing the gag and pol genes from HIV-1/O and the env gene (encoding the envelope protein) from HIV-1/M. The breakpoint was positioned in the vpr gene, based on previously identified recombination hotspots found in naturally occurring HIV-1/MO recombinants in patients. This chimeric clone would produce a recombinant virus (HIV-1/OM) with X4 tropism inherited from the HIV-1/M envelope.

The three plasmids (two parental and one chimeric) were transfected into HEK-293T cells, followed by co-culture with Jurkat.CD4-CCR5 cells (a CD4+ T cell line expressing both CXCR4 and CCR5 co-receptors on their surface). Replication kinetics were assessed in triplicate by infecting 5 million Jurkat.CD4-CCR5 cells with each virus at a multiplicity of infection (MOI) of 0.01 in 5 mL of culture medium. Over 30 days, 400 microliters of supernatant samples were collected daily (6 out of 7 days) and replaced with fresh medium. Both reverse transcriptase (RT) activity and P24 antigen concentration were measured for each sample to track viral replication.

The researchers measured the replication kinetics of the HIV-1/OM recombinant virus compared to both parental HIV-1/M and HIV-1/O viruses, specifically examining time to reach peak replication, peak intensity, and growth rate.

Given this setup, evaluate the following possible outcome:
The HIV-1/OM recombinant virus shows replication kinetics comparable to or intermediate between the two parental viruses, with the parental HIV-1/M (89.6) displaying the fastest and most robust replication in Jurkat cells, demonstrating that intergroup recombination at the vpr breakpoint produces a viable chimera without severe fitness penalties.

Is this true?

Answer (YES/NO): YES